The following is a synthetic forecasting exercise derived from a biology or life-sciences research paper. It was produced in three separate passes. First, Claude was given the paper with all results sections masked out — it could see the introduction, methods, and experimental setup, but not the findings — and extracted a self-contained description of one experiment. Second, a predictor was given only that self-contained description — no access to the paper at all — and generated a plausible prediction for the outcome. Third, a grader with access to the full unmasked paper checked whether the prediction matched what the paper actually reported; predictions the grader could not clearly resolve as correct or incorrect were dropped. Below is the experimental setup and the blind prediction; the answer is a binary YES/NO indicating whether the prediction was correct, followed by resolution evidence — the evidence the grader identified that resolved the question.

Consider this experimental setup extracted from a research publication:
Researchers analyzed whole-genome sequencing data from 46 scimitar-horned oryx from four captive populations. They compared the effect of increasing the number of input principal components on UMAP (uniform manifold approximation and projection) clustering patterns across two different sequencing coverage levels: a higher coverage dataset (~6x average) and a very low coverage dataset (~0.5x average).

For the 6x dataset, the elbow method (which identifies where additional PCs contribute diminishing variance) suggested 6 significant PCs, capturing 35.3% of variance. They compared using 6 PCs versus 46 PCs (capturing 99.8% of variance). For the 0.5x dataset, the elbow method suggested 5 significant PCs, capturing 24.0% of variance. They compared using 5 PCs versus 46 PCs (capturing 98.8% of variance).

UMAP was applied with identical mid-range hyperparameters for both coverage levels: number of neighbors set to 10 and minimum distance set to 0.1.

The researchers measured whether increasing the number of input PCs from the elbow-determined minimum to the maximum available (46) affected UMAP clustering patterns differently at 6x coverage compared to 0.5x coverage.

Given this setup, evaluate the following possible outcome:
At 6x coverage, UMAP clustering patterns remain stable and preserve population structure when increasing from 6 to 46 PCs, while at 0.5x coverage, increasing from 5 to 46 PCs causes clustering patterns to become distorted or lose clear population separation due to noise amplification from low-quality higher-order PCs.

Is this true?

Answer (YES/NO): YES